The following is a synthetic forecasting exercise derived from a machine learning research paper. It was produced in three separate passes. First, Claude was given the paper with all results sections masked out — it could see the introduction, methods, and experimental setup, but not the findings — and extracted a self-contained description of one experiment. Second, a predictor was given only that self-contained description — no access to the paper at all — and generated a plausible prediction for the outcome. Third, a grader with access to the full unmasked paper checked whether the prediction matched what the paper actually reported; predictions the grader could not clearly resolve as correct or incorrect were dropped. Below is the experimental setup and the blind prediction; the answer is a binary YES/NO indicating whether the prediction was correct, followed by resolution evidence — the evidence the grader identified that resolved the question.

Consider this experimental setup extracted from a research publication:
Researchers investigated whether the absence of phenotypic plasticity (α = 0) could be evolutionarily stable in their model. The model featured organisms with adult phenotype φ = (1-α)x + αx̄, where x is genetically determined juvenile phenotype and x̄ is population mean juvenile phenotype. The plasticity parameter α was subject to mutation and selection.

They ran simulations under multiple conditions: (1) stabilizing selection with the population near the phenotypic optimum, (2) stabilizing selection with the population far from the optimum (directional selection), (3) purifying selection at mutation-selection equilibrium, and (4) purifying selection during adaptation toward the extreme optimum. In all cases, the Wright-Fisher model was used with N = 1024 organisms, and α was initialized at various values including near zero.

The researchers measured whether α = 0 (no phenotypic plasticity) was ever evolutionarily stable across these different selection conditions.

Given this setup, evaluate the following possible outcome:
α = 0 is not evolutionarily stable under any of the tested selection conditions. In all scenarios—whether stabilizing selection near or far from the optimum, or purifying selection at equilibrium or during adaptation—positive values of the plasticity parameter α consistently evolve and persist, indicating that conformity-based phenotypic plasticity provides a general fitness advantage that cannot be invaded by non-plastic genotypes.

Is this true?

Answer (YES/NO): NO